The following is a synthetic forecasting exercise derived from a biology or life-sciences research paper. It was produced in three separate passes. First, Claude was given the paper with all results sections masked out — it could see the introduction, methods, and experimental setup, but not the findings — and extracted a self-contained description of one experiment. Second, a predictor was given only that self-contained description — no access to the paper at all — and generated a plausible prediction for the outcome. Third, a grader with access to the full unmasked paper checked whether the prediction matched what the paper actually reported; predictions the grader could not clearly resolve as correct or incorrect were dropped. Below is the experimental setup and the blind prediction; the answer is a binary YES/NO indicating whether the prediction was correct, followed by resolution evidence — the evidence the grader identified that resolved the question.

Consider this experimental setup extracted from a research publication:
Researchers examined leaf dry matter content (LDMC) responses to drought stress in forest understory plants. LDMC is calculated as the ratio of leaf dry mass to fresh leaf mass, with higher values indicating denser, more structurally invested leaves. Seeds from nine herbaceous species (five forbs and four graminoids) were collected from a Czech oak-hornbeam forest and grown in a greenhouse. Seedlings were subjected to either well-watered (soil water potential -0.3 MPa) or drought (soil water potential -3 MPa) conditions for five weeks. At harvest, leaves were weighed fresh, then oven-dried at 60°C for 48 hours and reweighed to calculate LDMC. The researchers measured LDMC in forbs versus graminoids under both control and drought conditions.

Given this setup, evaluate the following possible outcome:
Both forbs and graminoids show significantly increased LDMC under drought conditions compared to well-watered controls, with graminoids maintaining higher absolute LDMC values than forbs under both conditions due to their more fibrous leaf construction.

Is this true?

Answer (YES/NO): NO